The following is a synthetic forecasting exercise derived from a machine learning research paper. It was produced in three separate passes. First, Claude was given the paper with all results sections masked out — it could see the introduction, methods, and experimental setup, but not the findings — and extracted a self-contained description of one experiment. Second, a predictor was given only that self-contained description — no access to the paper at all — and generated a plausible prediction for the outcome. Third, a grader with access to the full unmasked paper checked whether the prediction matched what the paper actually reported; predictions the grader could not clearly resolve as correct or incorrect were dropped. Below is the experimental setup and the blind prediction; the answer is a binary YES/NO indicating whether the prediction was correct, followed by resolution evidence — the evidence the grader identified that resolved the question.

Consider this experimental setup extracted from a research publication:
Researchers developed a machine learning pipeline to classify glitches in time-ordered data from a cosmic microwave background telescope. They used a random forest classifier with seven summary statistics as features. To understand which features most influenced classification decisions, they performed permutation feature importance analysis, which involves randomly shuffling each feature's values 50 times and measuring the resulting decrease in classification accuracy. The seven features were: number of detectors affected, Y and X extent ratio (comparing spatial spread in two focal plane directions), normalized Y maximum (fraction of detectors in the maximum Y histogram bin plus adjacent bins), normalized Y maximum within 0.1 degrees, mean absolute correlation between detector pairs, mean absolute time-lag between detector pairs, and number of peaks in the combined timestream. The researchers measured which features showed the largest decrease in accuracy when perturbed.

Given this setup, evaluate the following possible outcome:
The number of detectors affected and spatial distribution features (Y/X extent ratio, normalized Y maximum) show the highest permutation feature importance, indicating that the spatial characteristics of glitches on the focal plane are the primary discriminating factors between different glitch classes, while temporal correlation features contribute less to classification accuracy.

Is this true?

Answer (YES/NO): NO